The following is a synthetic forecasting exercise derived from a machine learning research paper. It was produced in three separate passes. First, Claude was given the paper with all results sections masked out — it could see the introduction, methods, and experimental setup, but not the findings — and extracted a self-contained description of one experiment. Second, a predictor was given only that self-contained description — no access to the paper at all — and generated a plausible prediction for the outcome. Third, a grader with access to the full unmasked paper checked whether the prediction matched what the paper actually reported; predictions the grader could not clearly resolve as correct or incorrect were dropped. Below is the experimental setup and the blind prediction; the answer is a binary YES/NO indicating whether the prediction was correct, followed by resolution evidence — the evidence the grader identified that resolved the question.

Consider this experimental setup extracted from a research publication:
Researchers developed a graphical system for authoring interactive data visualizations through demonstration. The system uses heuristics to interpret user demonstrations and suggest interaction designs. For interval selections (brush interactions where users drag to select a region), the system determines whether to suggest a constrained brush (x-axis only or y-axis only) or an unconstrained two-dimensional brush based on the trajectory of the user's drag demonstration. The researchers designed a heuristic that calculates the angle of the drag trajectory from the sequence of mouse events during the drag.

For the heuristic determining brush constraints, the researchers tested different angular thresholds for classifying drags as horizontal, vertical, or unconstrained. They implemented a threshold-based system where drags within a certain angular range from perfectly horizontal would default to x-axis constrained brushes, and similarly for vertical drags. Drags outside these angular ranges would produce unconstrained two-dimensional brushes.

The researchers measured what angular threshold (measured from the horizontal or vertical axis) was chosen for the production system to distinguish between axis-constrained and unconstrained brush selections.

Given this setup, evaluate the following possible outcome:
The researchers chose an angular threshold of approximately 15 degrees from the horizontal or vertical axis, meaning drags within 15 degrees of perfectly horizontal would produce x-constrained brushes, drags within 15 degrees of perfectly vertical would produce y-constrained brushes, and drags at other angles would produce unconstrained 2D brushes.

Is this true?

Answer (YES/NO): NO